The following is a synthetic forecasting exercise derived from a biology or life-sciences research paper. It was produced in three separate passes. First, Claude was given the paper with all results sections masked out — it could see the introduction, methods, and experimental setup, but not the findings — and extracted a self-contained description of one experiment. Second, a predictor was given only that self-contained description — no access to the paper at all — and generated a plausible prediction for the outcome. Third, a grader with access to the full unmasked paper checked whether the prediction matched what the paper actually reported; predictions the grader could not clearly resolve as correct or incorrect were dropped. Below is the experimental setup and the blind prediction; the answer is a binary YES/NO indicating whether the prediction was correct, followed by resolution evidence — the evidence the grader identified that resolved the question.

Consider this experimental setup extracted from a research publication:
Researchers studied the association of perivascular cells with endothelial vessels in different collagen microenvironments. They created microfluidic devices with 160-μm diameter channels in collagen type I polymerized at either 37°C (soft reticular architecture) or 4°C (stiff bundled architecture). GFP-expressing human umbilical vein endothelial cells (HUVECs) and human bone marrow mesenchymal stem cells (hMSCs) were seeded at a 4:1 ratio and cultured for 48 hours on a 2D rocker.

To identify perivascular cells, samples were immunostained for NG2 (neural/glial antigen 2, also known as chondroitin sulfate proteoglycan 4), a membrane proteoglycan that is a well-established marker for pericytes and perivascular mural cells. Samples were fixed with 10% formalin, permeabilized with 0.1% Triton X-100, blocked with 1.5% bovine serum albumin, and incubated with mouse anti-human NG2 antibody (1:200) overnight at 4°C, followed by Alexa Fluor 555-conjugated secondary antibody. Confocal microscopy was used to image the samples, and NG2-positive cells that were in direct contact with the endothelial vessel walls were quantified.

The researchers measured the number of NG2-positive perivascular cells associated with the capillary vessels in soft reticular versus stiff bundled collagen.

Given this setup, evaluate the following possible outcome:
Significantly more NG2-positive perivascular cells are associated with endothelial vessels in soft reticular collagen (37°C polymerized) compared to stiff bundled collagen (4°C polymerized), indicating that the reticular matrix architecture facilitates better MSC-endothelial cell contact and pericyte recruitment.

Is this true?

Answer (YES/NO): YES